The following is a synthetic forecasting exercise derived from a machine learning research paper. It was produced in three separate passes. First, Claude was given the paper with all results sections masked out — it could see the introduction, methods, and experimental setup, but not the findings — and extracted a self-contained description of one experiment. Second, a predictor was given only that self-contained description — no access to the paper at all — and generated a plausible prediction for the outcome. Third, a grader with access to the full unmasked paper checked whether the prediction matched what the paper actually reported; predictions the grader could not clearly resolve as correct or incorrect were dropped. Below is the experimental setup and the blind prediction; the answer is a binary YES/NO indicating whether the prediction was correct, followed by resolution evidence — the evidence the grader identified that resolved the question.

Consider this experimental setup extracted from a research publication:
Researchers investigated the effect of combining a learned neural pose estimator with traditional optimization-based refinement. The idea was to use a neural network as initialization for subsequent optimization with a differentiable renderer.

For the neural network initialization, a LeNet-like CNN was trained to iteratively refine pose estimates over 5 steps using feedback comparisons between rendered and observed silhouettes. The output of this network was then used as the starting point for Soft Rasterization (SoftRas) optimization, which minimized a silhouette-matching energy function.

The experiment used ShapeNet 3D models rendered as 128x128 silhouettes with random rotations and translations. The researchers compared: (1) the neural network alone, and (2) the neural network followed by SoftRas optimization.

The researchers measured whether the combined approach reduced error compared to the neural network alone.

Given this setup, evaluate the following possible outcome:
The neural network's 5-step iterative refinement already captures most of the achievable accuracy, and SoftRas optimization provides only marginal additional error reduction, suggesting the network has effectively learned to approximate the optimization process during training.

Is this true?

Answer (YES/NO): NO